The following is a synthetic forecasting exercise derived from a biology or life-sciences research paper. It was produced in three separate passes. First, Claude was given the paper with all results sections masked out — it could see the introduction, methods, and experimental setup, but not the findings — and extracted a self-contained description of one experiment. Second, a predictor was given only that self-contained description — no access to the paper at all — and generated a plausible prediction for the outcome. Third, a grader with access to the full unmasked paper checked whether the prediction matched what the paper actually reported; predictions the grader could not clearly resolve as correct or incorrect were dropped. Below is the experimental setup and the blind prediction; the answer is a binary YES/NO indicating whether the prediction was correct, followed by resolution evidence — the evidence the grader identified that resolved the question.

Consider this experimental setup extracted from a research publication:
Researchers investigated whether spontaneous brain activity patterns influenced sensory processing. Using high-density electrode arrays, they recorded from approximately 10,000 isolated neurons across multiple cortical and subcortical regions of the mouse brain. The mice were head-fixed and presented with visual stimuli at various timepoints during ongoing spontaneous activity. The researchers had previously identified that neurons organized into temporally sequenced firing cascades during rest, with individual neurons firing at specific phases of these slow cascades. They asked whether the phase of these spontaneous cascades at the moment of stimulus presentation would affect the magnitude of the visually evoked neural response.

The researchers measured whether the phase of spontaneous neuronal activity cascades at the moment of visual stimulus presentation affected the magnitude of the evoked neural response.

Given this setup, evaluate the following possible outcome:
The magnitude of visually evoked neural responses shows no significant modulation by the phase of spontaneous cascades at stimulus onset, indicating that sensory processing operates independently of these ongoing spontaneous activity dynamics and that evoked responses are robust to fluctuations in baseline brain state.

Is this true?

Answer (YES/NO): NO